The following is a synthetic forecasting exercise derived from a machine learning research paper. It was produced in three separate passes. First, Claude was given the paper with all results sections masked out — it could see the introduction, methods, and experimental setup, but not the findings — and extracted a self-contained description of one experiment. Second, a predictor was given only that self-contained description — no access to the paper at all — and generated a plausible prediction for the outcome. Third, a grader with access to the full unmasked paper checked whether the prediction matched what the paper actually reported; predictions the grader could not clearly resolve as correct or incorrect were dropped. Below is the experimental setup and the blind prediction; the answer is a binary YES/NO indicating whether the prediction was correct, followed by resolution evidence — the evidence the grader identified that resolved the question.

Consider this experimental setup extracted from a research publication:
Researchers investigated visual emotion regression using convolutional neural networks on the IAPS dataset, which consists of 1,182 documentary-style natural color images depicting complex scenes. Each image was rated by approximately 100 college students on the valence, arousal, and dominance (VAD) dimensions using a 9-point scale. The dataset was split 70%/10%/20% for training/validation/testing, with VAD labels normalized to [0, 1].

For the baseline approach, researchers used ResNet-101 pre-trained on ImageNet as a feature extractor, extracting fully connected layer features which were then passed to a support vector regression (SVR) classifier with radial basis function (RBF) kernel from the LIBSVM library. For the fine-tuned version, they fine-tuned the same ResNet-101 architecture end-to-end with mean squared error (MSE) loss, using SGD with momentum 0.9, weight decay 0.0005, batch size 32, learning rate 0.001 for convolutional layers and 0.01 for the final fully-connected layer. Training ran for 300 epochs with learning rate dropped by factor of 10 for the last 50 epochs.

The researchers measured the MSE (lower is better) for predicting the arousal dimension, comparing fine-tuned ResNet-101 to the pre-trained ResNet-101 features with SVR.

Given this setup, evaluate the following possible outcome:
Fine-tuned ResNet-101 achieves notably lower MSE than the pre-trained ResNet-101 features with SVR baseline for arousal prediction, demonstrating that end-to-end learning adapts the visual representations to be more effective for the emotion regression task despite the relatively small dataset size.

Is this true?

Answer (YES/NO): NO